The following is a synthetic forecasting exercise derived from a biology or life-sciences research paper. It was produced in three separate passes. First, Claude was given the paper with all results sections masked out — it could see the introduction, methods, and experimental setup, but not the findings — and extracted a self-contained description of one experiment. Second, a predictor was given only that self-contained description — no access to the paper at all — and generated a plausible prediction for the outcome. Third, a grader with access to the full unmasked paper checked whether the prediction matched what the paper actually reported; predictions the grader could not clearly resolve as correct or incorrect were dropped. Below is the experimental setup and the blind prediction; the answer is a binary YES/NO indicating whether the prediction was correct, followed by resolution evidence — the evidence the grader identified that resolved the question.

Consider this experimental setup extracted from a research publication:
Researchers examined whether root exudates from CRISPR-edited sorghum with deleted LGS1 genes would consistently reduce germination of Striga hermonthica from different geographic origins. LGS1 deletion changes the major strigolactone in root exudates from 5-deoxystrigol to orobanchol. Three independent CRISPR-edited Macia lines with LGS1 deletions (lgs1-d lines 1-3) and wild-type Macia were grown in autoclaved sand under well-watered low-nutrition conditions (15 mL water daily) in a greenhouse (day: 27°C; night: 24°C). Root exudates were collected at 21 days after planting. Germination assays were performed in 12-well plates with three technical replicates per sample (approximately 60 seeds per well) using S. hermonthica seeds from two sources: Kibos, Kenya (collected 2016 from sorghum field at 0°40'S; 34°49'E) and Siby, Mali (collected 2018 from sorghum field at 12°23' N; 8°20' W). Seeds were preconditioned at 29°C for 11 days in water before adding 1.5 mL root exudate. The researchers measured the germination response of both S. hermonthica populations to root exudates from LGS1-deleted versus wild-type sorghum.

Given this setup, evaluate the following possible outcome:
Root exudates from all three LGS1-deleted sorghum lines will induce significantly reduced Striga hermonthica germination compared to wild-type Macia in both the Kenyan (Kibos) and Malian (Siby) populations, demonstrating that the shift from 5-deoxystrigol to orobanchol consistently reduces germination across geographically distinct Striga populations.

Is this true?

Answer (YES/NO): NO